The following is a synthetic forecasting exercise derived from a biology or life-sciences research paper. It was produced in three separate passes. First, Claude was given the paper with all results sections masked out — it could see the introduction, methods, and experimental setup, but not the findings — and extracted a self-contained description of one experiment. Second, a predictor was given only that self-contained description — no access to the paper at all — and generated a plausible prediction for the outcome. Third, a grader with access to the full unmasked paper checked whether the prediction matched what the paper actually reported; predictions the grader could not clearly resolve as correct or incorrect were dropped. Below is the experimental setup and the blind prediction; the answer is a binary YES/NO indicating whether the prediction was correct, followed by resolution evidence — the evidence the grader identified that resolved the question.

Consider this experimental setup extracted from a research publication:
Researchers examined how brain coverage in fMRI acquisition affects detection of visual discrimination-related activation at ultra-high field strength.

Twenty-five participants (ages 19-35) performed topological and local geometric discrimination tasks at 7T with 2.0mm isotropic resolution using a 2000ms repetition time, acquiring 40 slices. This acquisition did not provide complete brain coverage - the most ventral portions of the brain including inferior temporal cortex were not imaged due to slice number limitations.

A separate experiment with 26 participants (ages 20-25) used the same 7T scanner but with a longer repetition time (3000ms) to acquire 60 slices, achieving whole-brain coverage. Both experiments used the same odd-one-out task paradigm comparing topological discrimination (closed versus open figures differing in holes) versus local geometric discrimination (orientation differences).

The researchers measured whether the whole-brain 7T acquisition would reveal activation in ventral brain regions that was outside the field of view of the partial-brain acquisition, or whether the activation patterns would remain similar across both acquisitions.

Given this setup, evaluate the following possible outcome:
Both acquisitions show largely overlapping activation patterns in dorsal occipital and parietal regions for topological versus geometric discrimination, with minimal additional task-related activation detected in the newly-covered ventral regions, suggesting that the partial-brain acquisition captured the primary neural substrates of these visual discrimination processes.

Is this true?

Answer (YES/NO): NO